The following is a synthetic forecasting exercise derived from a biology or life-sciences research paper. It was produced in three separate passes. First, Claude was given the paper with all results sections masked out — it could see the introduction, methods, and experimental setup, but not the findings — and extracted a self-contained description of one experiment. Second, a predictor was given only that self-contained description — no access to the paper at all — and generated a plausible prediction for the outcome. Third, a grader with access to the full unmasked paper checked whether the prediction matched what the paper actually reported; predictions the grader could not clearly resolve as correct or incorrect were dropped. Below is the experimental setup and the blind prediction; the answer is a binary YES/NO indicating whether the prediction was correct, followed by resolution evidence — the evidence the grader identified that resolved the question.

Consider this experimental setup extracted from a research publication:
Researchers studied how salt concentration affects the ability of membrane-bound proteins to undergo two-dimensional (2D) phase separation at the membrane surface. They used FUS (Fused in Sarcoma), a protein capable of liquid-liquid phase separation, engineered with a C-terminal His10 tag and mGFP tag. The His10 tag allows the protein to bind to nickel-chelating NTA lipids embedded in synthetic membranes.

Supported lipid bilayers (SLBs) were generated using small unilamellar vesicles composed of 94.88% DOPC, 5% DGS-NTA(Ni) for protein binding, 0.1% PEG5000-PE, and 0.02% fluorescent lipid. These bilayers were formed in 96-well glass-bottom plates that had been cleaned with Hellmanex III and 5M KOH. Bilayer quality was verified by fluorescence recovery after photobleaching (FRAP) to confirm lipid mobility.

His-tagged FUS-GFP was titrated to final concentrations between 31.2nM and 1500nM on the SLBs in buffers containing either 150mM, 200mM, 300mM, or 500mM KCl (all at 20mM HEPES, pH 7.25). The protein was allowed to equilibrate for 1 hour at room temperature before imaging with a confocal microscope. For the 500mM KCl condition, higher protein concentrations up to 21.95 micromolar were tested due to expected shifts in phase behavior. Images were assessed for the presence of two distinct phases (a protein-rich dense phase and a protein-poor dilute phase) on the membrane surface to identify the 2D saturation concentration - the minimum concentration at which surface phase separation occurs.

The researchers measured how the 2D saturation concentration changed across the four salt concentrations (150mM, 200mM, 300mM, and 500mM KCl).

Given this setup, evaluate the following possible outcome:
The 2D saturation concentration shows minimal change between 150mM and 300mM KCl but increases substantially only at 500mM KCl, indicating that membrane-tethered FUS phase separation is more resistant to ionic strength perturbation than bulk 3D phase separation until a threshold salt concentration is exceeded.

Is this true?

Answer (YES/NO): NO